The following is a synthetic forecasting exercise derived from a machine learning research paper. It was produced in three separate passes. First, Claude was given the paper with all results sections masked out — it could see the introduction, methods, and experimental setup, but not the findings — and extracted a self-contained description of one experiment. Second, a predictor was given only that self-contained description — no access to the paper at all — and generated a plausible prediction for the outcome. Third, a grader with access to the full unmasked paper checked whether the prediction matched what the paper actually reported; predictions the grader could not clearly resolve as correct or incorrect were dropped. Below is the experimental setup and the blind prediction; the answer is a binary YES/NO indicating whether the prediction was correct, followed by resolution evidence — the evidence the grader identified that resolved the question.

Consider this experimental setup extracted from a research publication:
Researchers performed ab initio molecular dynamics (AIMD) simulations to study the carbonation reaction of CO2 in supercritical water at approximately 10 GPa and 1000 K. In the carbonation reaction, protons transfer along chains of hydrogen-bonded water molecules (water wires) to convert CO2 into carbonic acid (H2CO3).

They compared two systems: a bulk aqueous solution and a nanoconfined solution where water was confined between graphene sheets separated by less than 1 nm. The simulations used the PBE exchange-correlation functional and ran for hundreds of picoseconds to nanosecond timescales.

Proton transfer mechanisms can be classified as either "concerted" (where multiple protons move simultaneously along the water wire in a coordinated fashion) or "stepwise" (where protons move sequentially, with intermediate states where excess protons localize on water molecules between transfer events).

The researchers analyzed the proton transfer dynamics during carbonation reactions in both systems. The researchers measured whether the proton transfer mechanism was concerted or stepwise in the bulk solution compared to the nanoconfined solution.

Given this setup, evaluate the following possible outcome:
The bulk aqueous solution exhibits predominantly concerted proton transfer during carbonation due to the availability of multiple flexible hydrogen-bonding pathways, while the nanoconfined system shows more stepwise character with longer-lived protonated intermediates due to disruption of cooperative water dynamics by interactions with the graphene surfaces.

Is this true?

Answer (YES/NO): YES